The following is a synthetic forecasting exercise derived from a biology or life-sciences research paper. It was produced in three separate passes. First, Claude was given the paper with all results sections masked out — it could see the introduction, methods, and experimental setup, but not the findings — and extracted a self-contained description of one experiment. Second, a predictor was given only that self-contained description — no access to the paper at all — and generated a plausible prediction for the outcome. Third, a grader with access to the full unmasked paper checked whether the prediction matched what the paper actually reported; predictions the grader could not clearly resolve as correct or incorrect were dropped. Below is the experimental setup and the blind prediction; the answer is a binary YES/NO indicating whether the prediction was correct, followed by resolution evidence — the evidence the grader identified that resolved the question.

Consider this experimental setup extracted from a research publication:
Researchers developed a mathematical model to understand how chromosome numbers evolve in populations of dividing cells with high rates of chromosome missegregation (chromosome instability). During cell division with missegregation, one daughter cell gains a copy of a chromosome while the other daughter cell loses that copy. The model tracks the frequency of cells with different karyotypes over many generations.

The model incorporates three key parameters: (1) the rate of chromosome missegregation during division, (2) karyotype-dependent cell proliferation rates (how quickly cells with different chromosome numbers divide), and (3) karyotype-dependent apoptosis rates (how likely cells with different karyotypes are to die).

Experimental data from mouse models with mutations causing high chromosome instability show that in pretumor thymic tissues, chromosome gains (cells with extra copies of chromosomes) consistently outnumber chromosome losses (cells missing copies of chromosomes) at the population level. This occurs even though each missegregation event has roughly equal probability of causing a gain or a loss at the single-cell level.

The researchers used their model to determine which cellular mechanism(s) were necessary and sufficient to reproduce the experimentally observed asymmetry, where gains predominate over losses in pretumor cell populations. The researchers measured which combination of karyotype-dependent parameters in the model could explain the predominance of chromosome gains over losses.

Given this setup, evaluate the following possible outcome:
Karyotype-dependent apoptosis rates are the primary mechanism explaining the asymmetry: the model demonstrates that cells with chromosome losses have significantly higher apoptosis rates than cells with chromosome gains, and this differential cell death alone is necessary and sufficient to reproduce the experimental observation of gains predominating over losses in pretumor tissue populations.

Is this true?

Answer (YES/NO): NO